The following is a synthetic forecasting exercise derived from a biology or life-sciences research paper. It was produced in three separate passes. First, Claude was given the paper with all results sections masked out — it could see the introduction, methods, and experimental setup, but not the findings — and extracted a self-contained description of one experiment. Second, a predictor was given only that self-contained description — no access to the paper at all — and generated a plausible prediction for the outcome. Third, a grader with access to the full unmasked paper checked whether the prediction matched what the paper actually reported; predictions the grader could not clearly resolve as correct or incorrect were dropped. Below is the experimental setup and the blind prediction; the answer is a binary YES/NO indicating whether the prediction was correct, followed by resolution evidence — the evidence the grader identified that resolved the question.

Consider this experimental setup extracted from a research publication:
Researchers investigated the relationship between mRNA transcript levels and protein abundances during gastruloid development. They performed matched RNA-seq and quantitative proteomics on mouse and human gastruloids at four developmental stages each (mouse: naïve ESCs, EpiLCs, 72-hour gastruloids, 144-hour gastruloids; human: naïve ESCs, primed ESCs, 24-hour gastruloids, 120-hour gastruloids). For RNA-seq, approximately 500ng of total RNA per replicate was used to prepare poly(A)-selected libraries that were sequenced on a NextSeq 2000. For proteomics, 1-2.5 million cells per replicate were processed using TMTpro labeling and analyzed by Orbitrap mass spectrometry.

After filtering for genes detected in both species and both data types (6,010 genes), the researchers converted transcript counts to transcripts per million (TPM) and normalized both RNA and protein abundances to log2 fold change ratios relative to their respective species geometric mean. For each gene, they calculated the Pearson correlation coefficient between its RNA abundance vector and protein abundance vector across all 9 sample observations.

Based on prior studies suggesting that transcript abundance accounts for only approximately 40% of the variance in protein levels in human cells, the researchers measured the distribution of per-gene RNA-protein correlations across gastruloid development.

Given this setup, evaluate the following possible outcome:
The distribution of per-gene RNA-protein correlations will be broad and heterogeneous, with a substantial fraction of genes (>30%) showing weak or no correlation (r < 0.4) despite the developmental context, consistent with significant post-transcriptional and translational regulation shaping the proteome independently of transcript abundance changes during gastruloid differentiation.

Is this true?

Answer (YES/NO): YES